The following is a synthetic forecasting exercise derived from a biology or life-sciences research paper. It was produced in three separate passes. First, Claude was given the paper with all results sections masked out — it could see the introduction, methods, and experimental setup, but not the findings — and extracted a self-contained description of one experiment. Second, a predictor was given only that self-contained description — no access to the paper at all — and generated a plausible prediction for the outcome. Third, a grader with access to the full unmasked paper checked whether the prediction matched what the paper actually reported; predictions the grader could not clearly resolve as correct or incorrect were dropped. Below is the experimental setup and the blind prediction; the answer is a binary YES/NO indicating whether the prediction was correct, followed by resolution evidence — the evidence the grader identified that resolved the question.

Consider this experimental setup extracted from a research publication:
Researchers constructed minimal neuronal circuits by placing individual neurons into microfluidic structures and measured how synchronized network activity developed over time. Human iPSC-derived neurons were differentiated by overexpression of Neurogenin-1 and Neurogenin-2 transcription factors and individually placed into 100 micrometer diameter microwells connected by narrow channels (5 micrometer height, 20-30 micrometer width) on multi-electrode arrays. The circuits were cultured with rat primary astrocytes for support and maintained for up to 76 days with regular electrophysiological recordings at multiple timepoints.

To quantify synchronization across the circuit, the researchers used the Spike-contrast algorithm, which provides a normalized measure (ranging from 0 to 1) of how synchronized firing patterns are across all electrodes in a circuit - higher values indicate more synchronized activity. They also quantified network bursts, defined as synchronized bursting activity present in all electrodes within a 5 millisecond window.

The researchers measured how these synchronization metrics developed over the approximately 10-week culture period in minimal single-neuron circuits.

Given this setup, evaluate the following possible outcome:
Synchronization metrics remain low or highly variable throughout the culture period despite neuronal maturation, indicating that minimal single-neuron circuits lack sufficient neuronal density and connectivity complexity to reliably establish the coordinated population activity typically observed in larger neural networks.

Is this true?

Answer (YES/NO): NO